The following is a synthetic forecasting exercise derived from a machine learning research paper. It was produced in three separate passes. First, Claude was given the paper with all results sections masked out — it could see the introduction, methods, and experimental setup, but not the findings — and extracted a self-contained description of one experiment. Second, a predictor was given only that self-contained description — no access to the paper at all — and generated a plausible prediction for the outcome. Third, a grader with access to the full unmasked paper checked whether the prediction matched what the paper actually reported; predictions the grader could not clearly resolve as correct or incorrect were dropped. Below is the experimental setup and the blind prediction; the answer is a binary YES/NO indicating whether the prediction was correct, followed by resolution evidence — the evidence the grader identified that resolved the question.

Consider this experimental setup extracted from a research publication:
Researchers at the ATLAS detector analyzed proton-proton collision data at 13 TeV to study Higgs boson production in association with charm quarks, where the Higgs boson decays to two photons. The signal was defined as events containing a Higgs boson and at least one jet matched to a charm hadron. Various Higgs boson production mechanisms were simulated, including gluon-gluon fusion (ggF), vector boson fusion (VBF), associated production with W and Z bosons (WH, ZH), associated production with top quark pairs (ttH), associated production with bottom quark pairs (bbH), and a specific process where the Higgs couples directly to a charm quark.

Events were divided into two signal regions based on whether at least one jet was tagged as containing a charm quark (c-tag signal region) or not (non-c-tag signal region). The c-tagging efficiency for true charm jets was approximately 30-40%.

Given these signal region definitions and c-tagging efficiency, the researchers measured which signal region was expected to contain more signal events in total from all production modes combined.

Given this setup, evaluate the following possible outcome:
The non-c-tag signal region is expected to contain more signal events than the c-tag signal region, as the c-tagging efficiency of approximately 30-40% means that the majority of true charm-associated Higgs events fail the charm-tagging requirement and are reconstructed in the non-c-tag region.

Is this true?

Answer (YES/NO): YES